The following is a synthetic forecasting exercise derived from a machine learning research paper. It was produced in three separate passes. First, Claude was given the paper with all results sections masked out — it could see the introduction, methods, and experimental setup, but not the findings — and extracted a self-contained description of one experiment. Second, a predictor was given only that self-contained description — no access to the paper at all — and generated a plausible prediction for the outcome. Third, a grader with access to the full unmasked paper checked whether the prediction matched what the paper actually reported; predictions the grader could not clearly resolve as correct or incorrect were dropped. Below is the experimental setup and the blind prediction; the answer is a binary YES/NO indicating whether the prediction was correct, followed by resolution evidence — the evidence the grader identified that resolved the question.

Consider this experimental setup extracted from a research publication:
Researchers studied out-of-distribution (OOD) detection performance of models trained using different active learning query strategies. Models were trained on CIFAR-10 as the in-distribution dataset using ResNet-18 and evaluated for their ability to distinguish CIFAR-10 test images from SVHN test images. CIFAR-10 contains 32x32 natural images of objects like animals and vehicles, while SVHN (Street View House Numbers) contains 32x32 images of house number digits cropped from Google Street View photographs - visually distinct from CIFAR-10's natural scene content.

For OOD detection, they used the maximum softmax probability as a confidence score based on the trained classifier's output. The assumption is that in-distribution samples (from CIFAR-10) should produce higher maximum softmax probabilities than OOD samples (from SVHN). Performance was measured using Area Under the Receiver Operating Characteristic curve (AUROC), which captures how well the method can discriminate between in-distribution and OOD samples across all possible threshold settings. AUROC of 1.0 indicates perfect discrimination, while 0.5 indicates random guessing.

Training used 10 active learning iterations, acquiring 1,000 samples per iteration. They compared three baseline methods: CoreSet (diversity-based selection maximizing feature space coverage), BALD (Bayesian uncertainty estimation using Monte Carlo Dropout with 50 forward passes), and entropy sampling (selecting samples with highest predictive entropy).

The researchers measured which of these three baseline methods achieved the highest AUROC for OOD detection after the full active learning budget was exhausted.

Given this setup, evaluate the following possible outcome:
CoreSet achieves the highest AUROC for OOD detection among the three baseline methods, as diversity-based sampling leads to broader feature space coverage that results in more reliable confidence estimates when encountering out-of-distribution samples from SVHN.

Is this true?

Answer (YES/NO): NO